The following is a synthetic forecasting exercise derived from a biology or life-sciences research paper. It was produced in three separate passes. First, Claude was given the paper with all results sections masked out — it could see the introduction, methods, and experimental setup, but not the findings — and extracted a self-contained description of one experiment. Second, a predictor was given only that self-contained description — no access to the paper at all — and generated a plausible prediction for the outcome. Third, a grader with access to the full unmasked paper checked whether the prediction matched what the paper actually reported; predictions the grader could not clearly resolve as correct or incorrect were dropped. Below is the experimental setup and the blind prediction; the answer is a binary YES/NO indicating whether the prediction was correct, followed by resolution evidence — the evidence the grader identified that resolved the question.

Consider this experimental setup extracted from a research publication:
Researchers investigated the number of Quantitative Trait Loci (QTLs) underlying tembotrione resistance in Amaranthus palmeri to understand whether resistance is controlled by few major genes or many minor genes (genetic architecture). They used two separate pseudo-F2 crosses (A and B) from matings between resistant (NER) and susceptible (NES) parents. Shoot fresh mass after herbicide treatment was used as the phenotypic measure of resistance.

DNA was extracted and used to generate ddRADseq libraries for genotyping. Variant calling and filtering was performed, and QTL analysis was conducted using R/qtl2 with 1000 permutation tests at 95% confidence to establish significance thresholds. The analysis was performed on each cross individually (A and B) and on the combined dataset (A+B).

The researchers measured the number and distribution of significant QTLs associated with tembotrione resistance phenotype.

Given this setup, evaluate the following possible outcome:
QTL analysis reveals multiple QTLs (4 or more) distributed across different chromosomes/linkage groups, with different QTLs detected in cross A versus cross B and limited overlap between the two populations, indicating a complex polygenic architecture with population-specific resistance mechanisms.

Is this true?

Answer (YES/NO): NO